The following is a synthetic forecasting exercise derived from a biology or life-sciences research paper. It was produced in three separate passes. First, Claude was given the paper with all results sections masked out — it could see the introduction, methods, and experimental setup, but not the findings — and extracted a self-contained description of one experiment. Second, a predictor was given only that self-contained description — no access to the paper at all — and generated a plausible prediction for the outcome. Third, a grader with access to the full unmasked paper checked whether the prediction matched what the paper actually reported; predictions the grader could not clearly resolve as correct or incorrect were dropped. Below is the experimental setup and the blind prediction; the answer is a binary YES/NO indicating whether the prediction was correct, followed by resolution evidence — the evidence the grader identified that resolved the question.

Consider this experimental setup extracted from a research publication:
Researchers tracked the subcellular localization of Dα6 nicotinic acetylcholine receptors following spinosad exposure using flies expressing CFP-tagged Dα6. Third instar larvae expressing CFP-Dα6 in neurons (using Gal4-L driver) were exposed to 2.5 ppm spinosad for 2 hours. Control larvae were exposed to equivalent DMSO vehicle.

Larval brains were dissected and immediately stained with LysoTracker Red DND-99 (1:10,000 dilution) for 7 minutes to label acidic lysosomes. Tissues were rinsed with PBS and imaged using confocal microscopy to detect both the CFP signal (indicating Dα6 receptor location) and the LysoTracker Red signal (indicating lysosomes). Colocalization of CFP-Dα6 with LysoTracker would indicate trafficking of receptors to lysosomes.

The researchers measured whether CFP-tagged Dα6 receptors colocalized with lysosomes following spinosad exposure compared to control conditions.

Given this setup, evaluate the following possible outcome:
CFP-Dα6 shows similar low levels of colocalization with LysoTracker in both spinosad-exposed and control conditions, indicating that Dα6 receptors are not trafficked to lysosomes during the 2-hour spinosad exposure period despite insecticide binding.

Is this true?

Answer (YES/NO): NO